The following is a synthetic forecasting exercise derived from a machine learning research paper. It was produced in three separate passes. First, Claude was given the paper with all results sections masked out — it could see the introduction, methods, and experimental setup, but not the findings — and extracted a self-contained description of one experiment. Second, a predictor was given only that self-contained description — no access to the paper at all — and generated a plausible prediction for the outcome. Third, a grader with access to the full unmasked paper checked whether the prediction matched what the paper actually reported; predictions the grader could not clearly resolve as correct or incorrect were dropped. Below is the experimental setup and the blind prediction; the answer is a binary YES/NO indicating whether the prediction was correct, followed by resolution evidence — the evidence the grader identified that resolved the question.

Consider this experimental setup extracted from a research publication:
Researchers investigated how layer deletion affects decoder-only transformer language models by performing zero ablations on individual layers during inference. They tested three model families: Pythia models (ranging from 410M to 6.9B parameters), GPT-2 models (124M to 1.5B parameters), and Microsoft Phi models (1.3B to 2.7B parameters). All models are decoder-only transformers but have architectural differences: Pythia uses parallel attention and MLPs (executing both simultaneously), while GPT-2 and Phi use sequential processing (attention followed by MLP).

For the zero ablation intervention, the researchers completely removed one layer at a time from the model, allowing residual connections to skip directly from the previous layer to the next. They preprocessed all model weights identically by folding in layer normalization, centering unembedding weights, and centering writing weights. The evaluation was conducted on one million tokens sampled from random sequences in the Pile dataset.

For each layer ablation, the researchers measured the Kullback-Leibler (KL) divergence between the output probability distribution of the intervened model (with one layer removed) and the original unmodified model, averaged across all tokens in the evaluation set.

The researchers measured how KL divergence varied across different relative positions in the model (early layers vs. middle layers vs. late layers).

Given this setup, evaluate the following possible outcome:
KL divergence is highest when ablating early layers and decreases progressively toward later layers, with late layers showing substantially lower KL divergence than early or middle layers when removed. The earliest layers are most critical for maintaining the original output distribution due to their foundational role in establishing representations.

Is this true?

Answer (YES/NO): NO